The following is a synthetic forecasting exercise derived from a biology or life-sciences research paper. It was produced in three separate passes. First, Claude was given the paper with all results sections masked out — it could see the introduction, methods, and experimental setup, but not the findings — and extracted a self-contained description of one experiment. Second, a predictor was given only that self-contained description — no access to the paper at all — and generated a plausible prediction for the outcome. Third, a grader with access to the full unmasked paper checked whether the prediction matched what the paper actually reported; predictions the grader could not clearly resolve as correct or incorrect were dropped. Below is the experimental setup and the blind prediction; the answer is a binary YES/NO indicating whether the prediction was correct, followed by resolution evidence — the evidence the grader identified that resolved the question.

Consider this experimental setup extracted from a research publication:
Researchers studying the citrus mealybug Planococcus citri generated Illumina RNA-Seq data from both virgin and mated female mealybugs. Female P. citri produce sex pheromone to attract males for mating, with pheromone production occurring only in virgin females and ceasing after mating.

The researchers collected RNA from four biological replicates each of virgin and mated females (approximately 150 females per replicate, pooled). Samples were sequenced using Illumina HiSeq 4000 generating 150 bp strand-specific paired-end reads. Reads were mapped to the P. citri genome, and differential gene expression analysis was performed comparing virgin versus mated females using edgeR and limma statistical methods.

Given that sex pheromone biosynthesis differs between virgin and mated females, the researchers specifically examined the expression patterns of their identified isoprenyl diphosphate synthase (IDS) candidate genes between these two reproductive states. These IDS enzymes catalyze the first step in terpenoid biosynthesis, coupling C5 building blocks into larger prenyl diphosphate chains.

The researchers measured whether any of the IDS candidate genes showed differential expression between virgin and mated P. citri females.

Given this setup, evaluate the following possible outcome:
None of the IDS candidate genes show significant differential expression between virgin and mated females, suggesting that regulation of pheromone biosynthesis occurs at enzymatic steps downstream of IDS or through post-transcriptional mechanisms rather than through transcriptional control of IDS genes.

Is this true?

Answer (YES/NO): NO